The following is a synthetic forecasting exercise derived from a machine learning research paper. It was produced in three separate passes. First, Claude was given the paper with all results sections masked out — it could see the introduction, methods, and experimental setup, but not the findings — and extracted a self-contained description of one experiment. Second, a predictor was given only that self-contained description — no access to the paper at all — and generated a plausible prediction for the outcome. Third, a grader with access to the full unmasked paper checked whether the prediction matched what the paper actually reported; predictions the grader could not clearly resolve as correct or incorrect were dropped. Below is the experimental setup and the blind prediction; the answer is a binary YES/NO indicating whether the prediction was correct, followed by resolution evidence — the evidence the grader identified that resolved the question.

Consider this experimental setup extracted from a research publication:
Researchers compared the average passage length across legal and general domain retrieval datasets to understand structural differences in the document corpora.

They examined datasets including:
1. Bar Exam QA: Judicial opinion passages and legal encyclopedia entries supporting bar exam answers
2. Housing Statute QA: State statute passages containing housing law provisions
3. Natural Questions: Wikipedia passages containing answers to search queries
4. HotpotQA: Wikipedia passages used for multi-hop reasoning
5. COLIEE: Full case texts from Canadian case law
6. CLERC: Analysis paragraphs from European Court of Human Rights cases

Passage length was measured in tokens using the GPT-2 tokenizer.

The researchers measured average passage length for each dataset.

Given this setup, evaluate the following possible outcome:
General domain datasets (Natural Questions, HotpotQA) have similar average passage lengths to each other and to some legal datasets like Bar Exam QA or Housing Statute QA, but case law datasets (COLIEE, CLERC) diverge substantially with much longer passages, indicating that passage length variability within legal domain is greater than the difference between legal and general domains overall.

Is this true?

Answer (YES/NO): NO